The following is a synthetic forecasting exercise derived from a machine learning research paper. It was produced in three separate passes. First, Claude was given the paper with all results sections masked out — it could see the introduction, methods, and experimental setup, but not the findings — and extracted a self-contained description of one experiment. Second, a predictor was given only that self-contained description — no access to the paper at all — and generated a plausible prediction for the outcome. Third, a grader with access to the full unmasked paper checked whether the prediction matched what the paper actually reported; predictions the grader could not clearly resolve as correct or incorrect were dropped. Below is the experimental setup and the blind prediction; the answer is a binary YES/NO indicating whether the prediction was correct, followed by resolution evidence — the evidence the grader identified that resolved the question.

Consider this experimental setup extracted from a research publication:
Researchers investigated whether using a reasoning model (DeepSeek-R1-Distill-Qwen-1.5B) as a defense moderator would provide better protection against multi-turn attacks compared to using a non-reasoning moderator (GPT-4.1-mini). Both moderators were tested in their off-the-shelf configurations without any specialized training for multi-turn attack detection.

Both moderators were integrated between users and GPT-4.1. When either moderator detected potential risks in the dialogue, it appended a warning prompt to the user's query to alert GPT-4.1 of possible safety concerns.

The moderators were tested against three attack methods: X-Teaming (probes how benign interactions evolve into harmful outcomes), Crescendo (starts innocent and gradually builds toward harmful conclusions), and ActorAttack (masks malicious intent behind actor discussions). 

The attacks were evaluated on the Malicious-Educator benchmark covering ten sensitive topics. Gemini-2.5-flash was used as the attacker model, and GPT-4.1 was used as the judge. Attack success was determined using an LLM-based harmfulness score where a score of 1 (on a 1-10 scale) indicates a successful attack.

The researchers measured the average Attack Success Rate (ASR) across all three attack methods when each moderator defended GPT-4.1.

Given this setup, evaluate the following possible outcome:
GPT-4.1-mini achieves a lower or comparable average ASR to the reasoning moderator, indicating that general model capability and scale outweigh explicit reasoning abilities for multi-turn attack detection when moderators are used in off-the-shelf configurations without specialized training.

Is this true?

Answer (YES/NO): YES